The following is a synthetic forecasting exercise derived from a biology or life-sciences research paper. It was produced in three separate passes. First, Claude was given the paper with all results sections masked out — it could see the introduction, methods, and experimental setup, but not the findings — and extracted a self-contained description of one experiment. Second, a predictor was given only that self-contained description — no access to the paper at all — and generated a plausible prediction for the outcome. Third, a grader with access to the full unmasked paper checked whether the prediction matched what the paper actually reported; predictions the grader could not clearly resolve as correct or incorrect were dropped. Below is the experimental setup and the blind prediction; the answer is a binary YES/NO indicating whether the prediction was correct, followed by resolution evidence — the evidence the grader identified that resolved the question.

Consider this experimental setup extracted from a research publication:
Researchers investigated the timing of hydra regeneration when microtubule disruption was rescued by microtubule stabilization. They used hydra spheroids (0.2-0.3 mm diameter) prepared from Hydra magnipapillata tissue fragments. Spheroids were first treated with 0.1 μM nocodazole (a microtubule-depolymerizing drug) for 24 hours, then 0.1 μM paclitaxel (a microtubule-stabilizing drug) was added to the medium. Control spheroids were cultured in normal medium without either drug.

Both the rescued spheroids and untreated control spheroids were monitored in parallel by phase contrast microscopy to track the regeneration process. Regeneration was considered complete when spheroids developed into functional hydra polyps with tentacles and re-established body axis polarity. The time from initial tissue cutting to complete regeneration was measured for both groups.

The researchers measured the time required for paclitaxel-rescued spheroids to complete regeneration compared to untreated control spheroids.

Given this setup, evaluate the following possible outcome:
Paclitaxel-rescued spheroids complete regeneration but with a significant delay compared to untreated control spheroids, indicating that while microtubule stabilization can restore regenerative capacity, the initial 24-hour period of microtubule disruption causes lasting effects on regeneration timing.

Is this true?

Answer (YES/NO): YES